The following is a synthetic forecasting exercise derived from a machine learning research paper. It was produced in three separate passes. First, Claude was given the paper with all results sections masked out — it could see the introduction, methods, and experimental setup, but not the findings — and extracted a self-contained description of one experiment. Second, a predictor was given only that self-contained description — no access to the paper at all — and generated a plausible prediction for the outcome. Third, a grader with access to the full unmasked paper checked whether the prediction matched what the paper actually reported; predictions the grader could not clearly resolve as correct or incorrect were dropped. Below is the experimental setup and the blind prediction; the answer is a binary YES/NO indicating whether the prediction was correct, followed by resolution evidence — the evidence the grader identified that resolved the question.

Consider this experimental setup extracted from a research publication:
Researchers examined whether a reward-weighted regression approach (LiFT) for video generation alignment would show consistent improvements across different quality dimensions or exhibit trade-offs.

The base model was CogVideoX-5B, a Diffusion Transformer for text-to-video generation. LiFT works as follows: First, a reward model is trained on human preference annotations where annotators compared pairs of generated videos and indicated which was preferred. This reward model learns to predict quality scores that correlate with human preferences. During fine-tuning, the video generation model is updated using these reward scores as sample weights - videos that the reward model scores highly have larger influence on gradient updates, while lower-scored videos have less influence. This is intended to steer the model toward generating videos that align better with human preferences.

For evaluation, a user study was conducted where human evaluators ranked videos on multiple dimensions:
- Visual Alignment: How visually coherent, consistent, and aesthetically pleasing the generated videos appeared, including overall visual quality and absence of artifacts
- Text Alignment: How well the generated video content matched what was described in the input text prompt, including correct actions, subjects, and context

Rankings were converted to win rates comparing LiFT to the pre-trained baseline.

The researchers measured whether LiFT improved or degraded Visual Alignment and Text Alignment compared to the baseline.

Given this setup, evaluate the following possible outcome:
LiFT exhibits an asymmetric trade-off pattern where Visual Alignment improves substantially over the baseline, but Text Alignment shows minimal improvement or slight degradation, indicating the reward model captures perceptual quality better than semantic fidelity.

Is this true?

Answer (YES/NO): NO